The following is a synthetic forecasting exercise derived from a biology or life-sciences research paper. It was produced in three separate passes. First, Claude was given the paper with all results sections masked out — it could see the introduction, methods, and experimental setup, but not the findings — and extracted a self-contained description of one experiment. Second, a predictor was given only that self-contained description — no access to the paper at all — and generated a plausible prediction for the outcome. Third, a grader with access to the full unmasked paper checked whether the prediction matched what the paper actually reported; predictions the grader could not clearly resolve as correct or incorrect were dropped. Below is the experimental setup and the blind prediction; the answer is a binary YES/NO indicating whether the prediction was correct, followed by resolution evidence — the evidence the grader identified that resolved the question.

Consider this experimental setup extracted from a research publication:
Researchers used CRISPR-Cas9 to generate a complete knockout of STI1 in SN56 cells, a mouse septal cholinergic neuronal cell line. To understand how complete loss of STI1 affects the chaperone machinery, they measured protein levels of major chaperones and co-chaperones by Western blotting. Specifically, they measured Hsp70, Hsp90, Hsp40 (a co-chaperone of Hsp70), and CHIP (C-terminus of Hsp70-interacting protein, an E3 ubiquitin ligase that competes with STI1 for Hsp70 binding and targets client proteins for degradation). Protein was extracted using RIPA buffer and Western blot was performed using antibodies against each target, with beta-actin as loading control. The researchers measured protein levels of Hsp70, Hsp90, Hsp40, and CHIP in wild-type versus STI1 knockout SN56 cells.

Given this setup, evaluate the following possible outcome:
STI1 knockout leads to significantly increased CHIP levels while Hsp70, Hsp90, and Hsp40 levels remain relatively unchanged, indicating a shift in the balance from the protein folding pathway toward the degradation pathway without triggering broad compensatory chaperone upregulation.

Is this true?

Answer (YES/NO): NO